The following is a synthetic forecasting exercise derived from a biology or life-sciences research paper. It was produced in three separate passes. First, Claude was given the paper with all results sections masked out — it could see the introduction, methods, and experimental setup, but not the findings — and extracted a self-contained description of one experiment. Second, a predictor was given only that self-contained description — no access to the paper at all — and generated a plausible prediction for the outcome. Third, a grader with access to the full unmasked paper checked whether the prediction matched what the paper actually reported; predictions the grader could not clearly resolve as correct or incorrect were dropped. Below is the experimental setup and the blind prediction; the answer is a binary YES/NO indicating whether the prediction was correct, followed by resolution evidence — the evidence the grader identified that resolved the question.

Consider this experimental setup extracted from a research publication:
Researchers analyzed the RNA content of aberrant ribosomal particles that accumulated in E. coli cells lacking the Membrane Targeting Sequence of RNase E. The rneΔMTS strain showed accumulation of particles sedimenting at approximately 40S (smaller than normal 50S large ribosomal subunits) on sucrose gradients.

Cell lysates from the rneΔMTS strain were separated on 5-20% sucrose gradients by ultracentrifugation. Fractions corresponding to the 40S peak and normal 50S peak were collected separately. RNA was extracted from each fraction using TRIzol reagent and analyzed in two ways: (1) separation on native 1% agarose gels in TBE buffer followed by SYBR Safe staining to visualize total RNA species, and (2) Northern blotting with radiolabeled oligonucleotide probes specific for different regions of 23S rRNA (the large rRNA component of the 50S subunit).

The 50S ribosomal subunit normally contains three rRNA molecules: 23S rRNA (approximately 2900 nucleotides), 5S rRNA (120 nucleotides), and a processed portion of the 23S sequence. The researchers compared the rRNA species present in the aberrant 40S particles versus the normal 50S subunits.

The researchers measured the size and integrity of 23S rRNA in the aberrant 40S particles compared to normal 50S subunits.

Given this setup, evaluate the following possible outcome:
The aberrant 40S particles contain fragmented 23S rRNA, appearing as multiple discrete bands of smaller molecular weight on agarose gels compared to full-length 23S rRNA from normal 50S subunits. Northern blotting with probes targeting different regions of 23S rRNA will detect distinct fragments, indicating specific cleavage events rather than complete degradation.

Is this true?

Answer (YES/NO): YES